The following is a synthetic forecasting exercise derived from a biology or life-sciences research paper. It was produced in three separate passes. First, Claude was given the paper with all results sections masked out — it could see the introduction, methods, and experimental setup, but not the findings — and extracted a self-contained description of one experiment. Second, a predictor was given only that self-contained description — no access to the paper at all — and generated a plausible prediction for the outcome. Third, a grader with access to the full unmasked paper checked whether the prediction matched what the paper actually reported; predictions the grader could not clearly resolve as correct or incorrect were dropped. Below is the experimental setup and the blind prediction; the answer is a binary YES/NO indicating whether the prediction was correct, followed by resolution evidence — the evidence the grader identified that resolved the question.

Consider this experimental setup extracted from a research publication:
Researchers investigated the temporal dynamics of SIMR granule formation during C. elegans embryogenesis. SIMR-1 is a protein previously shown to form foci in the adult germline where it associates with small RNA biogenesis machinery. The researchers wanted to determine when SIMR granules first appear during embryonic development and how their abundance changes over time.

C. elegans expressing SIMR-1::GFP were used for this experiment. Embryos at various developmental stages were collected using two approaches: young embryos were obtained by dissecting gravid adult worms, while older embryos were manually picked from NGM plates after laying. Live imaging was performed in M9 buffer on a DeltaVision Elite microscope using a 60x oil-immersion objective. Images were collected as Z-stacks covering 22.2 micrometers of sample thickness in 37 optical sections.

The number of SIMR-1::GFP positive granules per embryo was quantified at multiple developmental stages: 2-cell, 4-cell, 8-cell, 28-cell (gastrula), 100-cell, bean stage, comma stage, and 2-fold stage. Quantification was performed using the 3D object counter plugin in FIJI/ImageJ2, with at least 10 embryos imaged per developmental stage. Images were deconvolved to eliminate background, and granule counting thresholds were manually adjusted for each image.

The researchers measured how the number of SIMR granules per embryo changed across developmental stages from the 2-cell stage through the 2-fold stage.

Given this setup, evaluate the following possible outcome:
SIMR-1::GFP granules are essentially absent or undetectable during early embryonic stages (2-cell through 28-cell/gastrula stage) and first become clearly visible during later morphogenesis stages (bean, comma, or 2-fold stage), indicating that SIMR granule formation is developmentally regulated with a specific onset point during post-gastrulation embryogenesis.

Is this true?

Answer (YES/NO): NO